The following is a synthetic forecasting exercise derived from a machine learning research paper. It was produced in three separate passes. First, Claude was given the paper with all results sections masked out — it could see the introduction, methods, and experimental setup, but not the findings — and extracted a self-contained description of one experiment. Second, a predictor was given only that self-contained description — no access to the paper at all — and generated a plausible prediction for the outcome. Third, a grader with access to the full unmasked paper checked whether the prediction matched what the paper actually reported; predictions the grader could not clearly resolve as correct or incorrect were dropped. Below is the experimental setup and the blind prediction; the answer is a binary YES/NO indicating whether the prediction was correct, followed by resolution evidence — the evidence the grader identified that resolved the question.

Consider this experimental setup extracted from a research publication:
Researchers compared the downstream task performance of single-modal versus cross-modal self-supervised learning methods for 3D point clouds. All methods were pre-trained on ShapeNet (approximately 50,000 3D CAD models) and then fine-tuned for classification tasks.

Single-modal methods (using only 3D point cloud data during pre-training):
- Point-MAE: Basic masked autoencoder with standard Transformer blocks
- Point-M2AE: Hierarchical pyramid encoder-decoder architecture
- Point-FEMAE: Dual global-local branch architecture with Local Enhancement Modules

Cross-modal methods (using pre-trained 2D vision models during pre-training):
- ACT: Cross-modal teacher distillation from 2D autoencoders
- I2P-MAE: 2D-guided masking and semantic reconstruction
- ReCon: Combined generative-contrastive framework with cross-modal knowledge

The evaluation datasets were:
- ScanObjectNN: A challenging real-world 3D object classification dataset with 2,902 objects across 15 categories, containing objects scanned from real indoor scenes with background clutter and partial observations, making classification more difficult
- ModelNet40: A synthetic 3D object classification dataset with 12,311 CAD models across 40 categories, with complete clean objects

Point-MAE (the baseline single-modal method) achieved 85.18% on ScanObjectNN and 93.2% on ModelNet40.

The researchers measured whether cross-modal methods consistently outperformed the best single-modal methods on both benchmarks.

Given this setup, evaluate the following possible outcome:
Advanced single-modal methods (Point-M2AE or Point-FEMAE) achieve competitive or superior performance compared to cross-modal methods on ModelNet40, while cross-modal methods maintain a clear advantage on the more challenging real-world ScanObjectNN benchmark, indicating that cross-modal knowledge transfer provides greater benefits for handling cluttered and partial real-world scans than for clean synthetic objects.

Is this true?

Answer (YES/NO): NO